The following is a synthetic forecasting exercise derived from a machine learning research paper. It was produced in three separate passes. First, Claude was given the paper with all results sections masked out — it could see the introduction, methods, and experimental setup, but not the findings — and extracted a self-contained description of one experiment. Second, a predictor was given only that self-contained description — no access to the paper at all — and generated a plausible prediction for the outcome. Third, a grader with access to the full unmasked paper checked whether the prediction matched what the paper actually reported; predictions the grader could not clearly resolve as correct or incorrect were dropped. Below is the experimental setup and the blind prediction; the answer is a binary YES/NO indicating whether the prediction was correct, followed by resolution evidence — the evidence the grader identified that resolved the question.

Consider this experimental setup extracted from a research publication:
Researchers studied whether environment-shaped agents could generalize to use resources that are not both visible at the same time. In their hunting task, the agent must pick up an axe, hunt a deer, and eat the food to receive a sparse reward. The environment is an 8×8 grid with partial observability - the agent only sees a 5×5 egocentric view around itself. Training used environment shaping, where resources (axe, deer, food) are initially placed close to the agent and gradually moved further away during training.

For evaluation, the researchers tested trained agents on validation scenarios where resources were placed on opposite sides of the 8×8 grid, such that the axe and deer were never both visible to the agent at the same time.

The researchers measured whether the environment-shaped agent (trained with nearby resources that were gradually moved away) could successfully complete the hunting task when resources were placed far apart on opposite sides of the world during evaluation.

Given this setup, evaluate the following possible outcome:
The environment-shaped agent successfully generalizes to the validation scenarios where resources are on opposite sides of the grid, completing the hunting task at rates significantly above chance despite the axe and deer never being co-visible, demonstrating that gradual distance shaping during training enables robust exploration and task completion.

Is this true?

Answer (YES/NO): YES